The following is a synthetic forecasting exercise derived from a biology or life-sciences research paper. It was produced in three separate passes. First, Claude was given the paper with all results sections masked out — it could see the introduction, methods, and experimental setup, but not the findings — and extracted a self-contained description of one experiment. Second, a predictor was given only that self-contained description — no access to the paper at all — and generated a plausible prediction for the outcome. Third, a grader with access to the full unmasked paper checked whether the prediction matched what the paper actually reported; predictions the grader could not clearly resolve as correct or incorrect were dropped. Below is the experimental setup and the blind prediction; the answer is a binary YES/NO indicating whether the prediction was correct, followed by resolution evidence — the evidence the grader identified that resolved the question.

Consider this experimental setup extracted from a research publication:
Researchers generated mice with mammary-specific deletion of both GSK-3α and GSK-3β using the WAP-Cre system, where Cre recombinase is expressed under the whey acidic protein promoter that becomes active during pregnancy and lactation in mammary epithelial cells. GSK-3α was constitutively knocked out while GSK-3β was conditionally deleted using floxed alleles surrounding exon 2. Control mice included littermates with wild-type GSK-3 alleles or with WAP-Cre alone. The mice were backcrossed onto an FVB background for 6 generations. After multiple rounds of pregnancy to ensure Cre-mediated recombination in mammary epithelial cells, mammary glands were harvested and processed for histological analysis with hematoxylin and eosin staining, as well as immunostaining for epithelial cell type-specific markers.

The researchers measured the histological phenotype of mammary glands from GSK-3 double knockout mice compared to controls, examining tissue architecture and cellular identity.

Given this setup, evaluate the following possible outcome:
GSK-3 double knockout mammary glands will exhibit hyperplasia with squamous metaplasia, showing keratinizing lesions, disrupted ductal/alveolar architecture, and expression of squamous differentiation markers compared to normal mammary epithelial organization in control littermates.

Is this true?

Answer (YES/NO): YES